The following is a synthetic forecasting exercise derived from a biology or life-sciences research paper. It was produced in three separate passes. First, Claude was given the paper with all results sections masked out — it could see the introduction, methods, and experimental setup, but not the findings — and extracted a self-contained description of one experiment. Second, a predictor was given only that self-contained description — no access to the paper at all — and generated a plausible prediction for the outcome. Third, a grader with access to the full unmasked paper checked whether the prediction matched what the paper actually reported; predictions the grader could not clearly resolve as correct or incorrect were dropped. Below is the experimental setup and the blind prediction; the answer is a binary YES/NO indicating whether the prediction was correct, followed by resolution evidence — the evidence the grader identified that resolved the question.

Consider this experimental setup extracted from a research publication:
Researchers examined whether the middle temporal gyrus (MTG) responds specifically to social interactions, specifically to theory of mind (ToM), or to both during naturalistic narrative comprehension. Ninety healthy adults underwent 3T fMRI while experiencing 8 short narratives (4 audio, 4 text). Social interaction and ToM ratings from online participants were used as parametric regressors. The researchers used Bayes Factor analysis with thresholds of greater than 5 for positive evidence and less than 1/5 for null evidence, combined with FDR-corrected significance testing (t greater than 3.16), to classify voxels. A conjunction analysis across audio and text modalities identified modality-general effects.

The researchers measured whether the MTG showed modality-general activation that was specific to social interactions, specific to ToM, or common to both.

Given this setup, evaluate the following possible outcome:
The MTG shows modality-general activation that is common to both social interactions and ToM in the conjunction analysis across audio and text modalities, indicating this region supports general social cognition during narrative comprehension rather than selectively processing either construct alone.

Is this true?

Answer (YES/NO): NO